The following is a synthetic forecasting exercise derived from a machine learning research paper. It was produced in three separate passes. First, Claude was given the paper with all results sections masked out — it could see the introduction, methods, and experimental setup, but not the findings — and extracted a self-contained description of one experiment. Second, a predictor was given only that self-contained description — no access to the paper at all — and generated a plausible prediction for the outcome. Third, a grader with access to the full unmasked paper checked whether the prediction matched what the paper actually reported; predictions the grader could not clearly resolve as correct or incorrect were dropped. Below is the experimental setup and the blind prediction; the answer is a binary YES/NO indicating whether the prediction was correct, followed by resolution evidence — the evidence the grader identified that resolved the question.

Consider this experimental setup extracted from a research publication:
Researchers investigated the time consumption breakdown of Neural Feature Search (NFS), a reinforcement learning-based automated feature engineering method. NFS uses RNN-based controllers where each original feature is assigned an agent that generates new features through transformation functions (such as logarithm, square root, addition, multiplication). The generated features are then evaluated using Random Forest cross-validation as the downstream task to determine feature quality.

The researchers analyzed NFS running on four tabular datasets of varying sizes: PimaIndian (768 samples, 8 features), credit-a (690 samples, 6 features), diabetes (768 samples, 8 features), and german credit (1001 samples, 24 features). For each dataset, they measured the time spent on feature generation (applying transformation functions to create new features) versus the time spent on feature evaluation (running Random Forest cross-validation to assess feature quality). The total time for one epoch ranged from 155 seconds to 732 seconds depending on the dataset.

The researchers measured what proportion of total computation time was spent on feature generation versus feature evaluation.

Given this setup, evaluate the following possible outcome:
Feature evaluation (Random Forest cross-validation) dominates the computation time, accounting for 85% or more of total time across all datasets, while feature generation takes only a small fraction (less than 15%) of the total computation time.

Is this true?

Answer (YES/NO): YES